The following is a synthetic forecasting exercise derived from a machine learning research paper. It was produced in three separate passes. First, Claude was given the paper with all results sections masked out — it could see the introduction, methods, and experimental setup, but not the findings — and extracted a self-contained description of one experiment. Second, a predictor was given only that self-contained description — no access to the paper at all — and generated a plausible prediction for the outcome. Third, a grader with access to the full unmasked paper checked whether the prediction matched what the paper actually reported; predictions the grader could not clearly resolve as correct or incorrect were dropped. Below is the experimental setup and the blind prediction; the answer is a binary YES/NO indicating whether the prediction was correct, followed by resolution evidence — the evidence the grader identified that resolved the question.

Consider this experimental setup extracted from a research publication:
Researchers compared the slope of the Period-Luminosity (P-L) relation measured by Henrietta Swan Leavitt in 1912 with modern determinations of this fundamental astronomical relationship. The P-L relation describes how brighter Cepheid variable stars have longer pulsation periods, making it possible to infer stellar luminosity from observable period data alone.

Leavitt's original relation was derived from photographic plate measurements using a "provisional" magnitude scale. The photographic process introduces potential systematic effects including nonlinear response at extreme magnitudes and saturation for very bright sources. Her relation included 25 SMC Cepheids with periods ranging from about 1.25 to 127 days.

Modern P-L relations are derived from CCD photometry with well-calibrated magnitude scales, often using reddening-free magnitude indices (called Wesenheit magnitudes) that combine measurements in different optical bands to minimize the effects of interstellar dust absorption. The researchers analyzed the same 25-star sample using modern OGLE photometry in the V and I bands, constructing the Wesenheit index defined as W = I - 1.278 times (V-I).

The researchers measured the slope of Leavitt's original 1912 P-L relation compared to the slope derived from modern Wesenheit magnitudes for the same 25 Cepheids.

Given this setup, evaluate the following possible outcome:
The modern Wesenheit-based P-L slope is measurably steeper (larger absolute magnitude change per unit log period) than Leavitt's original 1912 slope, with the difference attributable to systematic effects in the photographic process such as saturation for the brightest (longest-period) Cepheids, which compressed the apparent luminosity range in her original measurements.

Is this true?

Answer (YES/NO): NO